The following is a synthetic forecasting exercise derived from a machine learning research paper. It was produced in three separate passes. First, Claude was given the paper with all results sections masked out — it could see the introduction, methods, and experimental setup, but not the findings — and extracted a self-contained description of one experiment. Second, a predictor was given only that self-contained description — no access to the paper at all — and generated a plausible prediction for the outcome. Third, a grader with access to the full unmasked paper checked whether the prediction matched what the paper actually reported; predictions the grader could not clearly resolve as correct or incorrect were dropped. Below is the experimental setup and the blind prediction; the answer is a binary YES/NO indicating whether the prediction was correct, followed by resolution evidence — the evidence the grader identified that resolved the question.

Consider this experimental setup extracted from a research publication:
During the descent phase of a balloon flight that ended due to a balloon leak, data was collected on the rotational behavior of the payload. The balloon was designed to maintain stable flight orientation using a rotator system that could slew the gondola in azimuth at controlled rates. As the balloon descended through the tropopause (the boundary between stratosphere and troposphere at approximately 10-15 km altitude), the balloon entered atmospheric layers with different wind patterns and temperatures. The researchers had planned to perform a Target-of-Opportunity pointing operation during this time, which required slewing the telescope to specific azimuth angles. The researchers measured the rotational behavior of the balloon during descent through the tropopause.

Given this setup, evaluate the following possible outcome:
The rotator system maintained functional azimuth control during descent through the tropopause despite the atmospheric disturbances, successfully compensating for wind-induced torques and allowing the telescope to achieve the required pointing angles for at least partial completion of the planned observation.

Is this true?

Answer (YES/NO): NO